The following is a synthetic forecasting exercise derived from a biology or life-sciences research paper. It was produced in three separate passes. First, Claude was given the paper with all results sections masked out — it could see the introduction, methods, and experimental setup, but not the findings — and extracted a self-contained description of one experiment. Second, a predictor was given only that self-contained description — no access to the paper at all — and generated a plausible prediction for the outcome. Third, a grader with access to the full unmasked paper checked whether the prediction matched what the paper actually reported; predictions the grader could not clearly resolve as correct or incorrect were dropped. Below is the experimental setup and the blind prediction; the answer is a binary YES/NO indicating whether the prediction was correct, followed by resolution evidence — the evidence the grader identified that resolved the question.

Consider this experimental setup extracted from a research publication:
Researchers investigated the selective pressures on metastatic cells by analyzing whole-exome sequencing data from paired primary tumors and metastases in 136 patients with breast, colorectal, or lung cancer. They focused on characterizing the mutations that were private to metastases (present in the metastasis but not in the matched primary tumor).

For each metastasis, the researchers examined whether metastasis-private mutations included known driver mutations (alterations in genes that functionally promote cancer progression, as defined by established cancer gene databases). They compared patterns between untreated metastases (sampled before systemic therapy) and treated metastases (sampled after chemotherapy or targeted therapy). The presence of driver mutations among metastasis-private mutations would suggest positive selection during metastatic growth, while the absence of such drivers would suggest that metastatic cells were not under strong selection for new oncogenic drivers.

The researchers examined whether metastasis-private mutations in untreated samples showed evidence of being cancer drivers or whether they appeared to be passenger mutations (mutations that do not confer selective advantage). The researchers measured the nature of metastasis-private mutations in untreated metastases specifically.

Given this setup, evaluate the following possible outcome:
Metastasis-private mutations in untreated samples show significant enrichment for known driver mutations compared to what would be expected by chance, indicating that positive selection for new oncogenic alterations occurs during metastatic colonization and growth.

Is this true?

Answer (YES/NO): NO